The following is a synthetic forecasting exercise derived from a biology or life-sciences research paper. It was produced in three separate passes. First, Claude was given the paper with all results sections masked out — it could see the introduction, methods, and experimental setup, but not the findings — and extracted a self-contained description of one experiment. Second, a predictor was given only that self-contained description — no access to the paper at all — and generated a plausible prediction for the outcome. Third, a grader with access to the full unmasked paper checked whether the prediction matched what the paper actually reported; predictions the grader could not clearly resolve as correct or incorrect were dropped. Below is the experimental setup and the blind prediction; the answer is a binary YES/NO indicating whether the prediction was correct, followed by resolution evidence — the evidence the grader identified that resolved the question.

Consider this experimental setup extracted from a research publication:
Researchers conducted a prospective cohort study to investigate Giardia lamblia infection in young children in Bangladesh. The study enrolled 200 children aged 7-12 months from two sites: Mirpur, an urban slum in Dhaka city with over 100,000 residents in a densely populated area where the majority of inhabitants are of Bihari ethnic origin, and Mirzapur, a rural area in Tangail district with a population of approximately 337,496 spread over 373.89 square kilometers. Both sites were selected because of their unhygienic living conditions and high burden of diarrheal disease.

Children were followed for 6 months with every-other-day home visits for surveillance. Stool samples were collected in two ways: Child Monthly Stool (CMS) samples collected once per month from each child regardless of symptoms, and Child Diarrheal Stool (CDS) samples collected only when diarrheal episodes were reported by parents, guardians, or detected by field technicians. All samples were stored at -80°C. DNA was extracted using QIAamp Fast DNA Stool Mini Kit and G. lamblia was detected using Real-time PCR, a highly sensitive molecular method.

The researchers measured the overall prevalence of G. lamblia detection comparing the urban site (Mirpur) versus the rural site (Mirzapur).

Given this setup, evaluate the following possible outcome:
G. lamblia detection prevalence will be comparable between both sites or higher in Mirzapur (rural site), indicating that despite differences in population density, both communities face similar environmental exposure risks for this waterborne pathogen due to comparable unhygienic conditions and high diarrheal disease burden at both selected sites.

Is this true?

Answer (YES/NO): NO